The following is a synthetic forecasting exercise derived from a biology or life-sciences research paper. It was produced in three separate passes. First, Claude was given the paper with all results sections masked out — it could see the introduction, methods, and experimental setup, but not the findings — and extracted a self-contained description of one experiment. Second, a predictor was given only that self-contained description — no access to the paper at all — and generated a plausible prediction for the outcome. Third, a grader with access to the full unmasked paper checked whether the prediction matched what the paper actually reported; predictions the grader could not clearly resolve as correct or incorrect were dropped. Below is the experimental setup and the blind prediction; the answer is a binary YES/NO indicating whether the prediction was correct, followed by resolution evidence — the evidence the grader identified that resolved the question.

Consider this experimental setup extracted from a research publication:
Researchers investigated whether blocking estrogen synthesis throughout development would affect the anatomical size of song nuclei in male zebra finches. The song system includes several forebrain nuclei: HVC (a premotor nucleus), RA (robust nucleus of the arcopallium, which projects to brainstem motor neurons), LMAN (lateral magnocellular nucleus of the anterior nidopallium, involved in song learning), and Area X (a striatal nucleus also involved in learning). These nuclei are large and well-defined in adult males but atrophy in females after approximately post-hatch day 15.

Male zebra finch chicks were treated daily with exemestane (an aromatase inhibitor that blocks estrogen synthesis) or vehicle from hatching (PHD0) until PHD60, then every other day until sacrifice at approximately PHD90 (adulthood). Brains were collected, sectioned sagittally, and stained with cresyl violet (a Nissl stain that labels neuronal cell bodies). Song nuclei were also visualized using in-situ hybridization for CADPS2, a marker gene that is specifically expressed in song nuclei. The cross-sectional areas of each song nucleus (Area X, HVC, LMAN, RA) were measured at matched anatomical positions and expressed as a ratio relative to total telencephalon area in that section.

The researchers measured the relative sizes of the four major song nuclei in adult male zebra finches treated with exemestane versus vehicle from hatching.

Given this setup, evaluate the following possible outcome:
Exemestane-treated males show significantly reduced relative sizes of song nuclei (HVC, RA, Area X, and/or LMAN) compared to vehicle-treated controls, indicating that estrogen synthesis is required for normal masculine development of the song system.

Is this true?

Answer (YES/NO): NO